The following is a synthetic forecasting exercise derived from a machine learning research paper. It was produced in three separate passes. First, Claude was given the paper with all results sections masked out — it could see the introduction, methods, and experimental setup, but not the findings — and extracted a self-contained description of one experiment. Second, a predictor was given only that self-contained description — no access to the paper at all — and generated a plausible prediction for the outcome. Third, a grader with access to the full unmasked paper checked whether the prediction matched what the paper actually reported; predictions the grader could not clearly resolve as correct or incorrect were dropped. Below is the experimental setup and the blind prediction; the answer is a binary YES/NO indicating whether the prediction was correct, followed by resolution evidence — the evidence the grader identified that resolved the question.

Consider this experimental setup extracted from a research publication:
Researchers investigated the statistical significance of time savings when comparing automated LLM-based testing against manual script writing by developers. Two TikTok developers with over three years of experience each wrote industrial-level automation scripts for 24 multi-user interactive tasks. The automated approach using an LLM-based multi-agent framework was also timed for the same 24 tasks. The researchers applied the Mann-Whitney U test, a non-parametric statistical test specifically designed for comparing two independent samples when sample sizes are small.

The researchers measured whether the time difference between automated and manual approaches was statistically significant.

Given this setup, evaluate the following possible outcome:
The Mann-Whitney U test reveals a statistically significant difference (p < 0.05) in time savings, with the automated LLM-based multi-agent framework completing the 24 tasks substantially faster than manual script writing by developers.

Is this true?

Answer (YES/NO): YES